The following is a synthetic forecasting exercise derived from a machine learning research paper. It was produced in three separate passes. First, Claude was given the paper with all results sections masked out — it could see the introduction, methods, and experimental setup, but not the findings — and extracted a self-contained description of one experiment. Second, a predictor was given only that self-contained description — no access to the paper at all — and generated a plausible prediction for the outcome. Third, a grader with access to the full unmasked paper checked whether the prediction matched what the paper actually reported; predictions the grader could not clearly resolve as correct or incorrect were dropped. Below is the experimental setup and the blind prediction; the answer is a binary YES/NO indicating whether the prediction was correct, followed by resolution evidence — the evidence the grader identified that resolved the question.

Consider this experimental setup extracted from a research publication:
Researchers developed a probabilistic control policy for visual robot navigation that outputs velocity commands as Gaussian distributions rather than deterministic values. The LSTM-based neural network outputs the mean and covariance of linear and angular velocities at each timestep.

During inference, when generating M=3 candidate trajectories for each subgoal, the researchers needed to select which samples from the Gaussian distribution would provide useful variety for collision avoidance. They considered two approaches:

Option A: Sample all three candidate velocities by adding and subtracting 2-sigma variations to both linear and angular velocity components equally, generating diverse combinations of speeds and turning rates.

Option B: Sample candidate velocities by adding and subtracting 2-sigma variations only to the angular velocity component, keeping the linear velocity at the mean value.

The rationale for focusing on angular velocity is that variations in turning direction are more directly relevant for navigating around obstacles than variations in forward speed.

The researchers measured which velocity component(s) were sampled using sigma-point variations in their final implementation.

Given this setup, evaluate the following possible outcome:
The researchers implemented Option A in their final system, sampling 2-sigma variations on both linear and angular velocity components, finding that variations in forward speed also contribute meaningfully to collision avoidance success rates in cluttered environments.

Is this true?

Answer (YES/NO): NO